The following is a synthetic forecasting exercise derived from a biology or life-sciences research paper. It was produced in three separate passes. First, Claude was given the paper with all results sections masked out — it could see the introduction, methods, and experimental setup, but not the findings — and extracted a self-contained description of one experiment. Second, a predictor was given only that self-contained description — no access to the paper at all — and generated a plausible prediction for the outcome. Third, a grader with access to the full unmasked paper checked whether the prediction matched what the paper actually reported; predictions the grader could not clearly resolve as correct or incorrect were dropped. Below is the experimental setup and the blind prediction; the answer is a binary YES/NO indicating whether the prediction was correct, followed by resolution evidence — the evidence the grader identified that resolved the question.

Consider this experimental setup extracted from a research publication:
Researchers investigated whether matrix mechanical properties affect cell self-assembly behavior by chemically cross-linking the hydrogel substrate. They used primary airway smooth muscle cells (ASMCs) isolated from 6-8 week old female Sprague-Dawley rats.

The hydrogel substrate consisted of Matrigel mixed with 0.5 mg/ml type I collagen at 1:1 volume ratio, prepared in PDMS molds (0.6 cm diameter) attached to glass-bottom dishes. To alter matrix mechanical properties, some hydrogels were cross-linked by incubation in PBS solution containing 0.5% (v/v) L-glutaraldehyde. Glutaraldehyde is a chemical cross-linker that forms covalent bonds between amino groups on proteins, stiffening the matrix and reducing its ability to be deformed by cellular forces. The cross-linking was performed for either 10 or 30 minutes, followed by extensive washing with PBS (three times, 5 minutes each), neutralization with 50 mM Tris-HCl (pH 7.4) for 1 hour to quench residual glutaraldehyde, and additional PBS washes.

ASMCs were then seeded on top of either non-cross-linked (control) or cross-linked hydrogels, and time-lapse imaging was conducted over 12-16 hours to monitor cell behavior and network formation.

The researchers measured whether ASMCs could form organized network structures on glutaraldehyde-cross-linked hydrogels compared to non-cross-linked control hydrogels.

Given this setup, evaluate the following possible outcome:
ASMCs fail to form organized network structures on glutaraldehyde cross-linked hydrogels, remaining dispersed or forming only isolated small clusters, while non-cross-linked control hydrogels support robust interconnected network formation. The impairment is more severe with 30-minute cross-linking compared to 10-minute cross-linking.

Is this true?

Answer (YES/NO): NO